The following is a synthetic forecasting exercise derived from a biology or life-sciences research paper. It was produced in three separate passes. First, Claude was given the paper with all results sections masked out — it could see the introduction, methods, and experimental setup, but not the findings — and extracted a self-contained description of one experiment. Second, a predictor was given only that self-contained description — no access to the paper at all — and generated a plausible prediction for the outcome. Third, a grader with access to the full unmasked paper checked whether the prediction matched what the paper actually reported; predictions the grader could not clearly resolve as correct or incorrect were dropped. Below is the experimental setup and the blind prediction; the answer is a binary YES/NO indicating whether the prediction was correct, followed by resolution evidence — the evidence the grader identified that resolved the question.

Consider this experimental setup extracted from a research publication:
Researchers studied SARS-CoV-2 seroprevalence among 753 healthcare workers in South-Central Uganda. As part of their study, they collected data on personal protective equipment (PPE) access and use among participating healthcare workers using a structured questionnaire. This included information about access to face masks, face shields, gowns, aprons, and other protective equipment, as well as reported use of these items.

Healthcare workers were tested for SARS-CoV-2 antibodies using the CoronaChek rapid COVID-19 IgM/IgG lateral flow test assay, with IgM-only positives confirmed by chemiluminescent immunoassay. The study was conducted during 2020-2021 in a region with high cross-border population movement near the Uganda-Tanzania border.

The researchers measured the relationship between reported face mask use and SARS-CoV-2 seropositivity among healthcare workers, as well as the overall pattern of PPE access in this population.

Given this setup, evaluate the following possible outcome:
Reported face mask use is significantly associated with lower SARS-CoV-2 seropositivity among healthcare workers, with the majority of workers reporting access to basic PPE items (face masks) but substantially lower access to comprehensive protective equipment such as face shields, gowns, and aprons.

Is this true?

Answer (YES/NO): NO